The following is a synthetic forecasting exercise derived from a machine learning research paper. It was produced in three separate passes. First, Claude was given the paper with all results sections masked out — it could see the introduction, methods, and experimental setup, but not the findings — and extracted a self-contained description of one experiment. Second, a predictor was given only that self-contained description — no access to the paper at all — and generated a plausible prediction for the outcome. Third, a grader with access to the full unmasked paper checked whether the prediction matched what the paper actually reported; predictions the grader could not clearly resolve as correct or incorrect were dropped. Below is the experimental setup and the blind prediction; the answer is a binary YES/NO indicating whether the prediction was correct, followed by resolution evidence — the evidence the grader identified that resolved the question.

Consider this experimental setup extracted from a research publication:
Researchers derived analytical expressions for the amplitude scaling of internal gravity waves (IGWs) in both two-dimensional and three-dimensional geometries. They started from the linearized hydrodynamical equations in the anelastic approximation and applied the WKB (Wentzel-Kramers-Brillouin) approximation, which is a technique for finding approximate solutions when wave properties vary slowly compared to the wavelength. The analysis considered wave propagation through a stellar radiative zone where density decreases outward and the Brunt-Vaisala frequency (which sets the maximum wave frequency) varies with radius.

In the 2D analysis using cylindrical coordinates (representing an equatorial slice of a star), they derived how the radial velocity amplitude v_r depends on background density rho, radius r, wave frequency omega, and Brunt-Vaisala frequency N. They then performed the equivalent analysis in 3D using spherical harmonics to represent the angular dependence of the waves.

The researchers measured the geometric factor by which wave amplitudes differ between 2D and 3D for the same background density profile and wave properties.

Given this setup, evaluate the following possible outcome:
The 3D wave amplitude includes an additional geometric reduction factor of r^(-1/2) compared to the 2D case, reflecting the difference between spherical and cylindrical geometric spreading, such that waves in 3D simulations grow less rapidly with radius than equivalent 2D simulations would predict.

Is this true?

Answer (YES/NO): YES